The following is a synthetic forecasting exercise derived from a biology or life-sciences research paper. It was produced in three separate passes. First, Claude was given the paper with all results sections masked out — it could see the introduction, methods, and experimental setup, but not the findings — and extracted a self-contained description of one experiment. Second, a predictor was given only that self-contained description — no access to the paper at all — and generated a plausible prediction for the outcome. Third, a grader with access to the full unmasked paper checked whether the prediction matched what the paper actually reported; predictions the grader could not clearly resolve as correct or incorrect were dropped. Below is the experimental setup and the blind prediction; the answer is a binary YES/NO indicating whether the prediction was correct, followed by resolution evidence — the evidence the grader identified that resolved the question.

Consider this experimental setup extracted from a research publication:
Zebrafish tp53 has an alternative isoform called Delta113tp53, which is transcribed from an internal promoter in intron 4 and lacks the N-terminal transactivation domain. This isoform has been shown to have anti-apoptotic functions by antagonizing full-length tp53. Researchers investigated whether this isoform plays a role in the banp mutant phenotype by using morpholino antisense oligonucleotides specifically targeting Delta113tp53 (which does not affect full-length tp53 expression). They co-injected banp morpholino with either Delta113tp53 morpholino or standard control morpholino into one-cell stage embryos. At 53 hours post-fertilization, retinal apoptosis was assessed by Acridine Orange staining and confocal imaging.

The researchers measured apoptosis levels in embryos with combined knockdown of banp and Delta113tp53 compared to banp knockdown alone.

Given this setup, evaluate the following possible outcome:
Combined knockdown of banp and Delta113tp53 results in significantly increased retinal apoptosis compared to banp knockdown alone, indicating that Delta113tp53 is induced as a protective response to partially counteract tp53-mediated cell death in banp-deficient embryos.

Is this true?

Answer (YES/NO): NO